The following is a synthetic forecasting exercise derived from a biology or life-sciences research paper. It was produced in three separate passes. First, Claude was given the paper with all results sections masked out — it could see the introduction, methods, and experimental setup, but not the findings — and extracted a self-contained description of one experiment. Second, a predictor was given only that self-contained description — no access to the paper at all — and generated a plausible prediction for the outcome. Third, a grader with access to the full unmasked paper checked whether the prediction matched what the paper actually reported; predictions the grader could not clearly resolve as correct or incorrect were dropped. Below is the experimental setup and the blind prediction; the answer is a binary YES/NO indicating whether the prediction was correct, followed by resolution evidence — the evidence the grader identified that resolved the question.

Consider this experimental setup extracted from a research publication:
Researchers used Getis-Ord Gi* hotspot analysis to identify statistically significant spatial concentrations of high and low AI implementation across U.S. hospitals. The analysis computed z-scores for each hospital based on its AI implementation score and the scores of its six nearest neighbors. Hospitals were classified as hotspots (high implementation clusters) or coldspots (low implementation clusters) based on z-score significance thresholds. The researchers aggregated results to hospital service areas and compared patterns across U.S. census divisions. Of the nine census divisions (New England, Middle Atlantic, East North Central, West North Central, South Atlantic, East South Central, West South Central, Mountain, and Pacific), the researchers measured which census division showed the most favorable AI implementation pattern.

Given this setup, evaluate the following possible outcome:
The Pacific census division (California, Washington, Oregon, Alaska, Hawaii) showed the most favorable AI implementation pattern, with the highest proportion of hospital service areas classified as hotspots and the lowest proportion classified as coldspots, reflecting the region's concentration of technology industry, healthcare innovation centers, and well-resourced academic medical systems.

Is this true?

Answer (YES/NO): NO